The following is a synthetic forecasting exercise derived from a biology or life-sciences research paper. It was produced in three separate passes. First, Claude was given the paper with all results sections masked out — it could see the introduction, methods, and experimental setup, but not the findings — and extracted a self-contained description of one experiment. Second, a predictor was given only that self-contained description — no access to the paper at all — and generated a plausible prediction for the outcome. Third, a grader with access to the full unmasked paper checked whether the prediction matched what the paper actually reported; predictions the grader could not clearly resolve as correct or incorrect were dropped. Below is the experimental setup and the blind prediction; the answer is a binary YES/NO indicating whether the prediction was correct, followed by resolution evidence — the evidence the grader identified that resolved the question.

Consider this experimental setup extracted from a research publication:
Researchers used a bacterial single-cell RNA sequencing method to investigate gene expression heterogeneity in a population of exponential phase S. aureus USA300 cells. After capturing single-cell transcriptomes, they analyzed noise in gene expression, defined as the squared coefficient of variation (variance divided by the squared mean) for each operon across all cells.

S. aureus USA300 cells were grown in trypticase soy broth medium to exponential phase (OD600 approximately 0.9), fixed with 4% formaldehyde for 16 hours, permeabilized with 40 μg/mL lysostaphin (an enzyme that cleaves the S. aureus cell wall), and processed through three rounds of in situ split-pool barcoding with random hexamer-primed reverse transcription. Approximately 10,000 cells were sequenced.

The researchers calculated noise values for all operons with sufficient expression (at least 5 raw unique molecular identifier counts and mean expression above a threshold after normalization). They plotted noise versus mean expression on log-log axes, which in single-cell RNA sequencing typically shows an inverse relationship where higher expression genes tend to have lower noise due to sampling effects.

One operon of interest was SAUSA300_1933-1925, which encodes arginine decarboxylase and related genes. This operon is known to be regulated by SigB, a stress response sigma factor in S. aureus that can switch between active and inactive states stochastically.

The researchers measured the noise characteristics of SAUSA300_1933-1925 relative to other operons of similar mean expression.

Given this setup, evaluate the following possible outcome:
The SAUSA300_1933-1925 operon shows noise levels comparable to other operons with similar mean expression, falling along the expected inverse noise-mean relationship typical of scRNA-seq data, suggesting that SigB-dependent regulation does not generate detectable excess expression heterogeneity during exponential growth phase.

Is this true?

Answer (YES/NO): NO